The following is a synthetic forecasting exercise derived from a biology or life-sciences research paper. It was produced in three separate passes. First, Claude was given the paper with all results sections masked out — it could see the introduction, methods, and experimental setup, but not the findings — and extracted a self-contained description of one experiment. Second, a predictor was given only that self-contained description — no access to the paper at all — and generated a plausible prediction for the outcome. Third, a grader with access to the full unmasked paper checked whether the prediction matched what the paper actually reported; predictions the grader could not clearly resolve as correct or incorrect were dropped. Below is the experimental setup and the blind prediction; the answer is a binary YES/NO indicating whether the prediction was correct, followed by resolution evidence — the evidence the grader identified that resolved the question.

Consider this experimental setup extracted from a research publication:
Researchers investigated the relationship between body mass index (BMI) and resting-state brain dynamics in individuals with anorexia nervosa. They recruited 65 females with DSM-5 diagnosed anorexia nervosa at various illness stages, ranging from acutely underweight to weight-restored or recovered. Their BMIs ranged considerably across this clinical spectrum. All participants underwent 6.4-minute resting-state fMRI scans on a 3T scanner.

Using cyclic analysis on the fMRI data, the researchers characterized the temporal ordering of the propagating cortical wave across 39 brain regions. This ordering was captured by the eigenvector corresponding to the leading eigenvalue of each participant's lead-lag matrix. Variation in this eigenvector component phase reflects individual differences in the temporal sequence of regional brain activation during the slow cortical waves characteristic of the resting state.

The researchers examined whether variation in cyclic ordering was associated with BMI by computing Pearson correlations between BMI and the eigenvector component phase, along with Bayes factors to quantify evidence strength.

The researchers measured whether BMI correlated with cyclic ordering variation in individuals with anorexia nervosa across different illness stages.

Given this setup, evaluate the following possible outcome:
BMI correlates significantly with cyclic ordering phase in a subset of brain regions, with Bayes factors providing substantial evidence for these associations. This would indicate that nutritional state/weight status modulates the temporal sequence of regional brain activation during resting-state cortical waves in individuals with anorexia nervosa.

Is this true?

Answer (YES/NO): NO